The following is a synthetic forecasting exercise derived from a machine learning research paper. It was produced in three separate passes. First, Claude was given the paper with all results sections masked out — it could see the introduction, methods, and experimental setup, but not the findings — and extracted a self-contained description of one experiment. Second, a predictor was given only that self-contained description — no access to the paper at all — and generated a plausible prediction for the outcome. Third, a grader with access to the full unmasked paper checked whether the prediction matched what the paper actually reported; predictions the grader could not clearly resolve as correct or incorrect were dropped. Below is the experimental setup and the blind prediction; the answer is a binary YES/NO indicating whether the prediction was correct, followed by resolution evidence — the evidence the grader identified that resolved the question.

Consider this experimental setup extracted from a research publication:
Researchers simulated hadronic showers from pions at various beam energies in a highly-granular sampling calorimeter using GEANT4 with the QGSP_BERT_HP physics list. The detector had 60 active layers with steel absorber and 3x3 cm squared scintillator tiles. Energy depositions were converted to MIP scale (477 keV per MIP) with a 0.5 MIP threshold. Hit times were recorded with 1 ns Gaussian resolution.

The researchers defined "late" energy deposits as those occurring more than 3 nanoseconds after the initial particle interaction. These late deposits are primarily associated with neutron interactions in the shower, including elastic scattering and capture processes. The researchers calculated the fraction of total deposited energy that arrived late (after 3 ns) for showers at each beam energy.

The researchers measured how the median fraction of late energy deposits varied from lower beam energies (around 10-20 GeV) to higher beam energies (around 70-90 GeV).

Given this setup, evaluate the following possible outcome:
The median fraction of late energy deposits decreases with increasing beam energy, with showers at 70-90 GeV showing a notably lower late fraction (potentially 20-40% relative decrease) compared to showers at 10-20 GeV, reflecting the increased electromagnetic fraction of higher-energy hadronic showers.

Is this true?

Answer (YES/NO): NO